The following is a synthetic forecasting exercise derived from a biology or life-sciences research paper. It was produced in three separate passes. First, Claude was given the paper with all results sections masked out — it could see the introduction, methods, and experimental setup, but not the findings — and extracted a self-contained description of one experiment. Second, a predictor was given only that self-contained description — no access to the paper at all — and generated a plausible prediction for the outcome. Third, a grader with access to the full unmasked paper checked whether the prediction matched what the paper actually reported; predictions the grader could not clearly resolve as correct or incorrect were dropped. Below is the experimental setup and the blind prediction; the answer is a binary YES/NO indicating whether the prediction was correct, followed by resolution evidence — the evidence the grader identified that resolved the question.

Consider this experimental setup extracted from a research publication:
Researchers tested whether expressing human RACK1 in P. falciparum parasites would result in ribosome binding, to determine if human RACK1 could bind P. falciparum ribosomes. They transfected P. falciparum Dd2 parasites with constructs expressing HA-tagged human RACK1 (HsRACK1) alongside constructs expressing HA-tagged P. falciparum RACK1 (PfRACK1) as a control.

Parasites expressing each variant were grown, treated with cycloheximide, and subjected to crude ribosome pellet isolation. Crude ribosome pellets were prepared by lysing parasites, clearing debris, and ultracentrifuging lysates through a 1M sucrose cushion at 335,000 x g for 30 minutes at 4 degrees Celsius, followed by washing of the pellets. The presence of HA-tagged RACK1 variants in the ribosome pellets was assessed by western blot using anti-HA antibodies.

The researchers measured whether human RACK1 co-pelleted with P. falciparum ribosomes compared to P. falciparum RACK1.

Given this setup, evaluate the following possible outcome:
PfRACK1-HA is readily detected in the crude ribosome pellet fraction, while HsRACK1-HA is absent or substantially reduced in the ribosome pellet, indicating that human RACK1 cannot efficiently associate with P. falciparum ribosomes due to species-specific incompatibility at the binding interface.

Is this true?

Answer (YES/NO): NO